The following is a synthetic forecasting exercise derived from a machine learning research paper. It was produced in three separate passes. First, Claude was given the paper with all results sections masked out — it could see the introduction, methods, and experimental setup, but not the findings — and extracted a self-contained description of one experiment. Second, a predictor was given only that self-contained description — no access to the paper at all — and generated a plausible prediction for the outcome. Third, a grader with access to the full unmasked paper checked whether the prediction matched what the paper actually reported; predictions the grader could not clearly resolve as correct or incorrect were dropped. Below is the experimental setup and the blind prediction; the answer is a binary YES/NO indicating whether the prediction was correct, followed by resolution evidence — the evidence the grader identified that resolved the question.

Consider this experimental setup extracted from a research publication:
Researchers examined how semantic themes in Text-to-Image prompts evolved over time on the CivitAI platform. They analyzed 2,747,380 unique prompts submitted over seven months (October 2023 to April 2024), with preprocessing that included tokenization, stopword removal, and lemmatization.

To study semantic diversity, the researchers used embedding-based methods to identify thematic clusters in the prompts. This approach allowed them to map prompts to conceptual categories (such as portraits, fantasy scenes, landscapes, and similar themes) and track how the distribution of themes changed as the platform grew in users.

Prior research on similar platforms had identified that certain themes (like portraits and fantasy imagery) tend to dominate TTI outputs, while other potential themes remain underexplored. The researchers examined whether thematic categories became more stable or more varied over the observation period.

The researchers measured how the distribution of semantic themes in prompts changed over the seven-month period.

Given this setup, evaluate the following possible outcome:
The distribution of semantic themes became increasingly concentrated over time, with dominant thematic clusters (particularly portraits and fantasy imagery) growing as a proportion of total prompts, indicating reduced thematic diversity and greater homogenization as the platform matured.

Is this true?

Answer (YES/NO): NO